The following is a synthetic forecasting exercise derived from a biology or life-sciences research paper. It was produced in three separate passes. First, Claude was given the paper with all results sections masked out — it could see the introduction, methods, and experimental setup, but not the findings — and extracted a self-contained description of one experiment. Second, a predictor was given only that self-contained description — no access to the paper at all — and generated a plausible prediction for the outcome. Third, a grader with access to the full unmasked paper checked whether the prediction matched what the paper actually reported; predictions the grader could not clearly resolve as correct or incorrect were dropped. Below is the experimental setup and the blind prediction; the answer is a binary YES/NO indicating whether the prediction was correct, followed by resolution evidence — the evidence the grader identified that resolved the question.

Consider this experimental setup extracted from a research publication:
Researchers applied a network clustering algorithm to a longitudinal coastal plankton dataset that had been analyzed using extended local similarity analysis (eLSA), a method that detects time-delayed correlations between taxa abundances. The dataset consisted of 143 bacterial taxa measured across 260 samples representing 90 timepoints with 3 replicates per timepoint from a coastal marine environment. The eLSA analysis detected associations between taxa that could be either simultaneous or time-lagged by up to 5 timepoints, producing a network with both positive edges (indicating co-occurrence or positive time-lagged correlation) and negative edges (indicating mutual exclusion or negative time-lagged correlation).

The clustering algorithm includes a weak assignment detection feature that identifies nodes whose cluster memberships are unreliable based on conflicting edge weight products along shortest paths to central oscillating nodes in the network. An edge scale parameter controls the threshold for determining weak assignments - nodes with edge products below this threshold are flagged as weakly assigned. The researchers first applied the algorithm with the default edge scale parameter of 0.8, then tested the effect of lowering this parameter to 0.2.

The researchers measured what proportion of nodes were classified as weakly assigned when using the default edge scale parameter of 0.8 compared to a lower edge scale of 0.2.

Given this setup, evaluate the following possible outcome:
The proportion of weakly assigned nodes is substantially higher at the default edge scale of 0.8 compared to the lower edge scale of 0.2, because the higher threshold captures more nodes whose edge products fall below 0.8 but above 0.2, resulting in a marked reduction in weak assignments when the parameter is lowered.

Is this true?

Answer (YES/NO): YES